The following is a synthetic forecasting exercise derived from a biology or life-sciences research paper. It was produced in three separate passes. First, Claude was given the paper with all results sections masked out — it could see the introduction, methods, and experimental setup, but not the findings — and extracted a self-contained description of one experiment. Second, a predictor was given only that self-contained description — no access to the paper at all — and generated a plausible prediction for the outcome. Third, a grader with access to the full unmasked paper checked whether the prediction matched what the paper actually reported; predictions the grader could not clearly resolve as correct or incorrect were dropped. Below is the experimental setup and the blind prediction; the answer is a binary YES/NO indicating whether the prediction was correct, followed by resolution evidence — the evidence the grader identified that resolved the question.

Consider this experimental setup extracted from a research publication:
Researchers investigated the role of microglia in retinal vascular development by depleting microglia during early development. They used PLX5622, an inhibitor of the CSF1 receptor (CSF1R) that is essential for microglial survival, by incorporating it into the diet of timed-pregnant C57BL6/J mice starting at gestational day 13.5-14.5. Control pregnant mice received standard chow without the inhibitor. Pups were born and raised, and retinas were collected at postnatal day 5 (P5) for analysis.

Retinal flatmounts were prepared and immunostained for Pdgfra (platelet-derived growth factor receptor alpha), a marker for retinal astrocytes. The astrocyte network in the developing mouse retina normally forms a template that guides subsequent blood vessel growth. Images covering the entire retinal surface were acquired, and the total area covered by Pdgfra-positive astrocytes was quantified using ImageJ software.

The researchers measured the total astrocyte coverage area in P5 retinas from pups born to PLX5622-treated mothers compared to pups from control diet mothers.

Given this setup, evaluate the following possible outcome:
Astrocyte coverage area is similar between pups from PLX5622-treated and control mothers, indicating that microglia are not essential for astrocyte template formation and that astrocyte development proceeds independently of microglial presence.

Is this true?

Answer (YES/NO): NO